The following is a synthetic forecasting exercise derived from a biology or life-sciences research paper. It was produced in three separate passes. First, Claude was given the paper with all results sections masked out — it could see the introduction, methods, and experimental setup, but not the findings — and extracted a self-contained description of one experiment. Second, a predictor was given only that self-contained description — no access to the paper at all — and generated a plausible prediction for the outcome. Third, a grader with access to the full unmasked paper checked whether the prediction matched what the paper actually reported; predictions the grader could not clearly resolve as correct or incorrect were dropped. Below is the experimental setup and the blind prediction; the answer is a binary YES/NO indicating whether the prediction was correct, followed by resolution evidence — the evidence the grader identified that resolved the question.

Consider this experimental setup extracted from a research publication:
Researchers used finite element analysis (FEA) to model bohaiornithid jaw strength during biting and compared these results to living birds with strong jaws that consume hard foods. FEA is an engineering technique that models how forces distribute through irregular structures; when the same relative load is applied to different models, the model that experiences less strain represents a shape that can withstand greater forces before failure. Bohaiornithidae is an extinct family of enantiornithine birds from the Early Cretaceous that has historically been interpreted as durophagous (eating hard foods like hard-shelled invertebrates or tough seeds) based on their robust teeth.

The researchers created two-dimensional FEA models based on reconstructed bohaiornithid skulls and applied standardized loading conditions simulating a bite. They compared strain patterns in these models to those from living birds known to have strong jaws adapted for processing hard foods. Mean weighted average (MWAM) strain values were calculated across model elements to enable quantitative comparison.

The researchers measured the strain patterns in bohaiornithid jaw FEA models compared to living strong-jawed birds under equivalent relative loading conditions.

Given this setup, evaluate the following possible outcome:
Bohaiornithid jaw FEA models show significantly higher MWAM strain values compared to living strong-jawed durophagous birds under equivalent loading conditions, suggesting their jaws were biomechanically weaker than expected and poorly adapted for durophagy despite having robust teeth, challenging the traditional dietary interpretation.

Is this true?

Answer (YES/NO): NO